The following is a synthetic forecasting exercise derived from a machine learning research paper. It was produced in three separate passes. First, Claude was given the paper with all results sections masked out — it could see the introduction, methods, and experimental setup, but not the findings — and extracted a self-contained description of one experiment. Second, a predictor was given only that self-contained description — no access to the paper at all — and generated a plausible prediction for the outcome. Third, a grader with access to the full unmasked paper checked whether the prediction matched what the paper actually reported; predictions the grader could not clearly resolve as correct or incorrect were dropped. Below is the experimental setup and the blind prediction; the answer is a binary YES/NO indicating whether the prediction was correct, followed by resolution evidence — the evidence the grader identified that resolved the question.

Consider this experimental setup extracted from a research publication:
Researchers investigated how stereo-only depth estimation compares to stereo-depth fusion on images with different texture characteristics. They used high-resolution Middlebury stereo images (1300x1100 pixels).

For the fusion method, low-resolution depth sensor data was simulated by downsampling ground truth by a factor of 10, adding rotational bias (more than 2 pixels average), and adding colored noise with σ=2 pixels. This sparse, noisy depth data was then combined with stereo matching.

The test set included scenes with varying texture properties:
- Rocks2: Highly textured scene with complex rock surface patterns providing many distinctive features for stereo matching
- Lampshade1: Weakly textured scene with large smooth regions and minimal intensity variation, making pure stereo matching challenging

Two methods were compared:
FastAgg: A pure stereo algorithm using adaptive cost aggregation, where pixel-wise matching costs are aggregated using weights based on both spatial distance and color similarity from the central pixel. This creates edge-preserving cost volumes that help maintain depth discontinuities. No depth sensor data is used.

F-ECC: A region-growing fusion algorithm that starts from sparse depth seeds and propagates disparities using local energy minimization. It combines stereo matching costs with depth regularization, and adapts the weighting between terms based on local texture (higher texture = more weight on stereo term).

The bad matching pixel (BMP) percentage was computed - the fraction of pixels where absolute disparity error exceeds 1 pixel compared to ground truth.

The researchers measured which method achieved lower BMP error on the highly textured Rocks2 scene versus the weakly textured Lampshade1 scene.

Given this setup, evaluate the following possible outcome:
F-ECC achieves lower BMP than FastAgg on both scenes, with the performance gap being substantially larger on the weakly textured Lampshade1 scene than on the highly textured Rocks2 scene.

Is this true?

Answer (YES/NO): NO